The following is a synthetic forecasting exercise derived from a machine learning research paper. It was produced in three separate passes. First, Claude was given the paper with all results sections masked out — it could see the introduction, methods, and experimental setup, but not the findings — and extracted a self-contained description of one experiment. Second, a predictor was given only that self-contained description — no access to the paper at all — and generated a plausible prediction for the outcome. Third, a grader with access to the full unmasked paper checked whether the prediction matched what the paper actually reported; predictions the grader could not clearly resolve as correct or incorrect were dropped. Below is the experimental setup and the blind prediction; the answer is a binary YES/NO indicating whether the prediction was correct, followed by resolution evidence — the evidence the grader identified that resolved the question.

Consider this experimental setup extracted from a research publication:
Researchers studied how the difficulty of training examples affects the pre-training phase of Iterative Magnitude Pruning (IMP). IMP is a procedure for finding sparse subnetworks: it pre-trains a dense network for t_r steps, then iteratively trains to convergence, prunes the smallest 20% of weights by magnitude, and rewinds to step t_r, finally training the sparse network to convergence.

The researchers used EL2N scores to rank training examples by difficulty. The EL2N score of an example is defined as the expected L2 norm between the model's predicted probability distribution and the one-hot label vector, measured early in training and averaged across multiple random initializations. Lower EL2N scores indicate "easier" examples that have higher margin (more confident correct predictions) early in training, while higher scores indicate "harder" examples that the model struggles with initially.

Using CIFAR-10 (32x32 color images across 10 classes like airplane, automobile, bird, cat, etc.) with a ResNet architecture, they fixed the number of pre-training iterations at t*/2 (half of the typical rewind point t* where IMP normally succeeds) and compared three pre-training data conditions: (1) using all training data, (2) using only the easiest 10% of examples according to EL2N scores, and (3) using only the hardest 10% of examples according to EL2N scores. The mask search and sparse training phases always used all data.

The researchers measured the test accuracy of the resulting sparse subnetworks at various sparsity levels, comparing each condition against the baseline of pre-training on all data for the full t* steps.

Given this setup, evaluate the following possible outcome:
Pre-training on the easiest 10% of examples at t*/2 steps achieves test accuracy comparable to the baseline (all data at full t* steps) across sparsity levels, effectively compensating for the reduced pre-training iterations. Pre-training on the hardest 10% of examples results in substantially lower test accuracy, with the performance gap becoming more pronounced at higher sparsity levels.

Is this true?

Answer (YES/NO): YES